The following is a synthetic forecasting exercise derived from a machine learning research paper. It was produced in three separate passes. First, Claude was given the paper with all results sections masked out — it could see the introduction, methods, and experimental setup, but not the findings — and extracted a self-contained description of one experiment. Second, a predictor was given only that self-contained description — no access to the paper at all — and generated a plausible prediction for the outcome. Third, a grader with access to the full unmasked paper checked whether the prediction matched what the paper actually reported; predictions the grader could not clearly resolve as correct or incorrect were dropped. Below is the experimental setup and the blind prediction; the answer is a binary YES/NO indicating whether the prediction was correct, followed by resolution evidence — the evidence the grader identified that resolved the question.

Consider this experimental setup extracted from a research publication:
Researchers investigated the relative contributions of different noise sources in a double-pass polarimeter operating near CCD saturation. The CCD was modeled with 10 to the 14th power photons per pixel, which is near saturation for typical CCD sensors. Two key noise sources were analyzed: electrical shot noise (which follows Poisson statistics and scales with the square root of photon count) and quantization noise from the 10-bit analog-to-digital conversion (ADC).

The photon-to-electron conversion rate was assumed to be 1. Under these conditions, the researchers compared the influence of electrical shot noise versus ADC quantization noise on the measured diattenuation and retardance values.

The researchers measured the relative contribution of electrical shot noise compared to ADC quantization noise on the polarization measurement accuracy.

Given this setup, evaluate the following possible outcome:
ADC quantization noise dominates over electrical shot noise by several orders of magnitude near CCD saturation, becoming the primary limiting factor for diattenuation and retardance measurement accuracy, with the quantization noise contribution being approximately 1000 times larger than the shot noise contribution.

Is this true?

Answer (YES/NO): NO